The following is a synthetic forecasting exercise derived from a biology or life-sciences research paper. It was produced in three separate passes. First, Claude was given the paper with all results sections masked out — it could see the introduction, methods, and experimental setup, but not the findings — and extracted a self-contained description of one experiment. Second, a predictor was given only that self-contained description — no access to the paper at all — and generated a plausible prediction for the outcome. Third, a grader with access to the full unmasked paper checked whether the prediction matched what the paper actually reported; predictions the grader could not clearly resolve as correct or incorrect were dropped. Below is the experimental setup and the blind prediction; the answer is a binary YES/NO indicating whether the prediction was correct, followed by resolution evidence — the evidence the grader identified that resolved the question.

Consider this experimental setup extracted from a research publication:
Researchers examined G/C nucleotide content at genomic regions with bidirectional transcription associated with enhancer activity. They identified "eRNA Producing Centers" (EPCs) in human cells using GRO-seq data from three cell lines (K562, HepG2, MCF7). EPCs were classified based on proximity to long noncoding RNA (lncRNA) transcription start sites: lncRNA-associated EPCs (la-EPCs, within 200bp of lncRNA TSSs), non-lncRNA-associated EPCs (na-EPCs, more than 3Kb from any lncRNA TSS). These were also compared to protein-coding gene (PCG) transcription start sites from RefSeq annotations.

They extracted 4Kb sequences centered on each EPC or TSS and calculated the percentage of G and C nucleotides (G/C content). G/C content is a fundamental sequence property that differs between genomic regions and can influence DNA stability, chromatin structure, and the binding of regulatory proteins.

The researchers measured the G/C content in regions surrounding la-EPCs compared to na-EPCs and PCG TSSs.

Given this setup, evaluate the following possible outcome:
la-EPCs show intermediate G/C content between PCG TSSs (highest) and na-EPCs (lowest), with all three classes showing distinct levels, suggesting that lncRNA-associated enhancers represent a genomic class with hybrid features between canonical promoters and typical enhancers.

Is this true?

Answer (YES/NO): YES